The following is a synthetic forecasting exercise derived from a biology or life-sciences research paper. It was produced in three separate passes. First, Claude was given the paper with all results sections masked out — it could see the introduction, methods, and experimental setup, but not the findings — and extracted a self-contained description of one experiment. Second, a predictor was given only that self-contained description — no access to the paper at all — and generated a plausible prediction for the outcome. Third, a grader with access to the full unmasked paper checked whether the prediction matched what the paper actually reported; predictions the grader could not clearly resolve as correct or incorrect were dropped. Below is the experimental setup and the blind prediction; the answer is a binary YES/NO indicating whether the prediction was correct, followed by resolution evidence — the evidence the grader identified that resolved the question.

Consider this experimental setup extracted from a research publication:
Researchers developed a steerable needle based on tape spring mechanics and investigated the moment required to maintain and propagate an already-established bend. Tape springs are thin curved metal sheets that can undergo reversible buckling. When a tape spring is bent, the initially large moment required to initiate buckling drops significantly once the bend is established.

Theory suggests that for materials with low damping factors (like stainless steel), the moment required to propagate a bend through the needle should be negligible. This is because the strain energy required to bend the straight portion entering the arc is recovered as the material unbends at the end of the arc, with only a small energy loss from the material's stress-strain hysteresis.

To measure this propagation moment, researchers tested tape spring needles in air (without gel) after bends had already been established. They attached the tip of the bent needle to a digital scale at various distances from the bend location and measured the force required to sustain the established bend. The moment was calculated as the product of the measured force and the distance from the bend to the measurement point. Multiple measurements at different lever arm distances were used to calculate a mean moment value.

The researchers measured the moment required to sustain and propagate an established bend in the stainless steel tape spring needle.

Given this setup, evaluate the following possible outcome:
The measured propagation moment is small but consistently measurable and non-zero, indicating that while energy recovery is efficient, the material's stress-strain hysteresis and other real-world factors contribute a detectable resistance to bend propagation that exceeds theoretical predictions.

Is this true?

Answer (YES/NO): NO